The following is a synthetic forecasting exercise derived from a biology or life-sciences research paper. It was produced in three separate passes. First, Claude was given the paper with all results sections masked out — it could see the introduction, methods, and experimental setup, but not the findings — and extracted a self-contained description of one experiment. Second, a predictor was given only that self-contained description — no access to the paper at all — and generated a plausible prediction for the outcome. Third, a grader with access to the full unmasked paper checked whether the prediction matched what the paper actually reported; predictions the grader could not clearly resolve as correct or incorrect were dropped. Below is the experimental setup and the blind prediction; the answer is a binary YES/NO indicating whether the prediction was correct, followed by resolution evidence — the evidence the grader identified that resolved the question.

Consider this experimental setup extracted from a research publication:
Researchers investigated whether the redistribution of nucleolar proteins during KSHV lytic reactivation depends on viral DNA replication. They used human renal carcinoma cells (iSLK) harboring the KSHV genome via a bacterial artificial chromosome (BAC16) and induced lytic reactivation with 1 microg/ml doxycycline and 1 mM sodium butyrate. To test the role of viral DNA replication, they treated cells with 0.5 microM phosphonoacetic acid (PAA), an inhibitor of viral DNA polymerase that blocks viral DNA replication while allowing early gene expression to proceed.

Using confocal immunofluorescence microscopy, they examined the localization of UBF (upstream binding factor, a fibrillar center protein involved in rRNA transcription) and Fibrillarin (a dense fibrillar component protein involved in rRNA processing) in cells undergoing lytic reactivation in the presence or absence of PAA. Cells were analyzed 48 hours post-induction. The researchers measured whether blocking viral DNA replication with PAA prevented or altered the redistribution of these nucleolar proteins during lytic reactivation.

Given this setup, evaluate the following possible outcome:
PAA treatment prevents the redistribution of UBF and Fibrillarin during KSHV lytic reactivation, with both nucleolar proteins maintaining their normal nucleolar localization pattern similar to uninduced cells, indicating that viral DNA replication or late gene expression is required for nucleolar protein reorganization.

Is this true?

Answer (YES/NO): NO